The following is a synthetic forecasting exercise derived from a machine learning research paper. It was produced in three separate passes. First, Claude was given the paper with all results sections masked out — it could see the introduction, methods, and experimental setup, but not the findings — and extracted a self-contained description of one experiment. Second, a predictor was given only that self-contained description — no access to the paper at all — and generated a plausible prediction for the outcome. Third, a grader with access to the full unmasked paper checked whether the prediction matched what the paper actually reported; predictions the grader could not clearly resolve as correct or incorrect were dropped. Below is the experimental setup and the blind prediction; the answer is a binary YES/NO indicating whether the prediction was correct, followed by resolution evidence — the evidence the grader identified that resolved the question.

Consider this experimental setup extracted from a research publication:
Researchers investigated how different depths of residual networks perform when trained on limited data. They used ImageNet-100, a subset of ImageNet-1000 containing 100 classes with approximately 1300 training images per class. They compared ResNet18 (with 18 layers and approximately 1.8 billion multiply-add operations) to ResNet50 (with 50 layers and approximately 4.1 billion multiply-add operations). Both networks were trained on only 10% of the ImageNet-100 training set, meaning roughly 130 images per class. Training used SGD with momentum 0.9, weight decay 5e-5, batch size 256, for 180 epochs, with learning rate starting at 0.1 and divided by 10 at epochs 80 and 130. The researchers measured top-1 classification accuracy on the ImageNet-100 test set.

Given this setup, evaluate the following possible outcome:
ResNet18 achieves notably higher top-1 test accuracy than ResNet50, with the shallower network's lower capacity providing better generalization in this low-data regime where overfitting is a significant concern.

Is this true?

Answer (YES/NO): YES